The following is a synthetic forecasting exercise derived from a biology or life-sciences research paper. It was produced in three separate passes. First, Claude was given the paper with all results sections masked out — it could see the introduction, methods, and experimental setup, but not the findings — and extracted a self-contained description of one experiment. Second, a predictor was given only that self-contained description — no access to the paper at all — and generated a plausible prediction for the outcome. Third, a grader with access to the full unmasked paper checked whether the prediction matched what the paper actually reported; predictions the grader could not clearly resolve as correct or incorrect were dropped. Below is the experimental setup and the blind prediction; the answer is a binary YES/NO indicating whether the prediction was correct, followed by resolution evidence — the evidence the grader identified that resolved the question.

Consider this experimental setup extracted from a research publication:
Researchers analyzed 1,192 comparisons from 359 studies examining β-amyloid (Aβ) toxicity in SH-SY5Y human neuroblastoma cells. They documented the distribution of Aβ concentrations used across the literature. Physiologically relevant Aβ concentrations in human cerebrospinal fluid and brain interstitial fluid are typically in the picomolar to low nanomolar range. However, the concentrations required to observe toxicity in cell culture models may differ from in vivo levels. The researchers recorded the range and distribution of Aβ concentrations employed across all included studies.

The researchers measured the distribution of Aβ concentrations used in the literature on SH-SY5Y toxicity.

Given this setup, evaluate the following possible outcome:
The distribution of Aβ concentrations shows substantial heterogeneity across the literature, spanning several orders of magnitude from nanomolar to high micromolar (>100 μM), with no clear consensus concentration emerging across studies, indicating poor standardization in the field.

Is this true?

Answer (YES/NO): NO